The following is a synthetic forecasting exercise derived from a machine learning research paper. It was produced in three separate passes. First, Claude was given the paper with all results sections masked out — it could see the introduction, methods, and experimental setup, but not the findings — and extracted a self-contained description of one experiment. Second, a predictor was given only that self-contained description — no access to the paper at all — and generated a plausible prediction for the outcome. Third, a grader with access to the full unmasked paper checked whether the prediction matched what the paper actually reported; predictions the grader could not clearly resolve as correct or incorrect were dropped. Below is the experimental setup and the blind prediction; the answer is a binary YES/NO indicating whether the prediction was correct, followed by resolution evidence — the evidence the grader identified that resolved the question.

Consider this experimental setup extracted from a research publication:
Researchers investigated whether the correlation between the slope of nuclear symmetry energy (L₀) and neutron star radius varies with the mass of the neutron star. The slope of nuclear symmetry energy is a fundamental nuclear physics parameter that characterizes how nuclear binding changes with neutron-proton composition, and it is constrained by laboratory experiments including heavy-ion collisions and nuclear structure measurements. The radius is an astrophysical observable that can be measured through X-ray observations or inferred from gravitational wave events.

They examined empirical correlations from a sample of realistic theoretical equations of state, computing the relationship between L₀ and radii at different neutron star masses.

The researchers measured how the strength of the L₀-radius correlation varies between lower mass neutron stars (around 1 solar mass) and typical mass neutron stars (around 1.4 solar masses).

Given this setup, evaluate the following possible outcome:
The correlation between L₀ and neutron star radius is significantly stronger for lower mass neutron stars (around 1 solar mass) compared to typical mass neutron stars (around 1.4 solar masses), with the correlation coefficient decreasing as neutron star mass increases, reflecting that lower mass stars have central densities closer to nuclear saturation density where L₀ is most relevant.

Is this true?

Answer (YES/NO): YES